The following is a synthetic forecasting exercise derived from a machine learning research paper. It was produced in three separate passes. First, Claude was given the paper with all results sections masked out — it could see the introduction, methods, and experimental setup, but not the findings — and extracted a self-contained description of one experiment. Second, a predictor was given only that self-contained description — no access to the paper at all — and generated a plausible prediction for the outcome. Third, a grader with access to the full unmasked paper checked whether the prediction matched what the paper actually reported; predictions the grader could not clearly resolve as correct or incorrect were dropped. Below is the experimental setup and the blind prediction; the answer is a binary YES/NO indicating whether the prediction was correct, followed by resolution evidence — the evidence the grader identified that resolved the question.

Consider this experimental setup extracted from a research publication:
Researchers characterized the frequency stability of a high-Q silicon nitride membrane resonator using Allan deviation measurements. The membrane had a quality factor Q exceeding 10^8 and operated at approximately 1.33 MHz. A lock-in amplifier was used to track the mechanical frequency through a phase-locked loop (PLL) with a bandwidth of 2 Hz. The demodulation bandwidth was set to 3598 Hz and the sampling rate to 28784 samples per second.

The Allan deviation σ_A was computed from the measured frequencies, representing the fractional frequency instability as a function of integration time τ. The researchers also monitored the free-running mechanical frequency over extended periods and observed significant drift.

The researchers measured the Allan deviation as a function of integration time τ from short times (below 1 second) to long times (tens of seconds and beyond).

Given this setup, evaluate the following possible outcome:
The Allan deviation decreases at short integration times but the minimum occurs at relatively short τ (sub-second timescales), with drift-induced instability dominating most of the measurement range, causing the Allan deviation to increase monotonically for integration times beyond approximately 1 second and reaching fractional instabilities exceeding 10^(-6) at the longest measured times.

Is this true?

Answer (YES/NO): NO